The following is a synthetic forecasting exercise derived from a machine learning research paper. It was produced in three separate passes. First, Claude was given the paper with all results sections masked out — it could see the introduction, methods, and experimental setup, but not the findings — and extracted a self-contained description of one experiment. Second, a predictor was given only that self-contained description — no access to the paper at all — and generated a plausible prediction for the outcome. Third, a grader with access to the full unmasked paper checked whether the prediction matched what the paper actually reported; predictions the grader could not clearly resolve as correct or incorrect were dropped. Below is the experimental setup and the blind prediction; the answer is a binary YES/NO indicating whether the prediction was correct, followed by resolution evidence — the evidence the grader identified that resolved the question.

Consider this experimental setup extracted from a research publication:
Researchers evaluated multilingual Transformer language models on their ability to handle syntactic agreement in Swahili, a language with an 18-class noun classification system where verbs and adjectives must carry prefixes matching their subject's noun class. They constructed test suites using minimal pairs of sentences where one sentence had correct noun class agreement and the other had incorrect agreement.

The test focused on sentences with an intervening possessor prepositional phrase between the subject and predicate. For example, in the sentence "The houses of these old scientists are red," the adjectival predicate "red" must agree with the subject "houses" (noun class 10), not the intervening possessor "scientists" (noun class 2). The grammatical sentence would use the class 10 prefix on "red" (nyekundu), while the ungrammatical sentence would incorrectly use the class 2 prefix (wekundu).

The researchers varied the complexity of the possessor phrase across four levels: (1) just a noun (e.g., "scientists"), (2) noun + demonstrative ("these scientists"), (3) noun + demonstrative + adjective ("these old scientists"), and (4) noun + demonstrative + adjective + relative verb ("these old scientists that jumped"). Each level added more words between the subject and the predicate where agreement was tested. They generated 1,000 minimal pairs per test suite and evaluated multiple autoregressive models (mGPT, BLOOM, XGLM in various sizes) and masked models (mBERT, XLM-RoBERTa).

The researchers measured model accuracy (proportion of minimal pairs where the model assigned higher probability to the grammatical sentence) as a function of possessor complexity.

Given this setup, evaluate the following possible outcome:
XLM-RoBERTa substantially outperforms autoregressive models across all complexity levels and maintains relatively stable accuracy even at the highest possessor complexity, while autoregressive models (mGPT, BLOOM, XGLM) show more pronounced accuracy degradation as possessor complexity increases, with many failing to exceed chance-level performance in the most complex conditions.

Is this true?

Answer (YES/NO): NO